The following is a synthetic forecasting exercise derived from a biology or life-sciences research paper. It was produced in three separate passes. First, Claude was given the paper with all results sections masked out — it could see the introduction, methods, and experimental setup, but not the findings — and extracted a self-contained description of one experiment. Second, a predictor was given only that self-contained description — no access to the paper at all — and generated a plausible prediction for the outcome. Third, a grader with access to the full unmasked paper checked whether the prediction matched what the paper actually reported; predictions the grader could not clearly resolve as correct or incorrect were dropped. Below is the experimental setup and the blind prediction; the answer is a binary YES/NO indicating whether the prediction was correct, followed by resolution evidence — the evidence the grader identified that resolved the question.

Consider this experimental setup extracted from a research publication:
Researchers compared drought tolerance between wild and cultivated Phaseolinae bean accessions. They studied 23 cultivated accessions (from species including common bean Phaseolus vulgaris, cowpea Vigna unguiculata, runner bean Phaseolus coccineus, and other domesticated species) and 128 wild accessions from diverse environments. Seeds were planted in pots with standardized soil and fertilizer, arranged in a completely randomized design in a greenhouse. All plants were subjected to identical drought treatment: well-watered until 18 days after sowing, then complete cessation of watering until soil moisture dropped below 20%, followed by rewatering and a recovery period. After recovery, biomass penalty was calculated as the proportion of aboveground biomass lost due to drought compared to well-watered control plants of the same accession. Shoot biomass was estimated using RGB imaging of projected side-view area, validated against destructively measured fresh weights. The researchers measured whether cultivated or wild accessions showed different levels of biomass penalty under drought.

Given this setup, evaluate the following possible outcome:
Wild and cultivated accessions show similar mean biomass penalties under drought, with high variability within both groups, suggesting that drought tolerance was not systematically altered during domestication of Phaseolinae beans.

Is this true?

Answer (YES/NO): YES